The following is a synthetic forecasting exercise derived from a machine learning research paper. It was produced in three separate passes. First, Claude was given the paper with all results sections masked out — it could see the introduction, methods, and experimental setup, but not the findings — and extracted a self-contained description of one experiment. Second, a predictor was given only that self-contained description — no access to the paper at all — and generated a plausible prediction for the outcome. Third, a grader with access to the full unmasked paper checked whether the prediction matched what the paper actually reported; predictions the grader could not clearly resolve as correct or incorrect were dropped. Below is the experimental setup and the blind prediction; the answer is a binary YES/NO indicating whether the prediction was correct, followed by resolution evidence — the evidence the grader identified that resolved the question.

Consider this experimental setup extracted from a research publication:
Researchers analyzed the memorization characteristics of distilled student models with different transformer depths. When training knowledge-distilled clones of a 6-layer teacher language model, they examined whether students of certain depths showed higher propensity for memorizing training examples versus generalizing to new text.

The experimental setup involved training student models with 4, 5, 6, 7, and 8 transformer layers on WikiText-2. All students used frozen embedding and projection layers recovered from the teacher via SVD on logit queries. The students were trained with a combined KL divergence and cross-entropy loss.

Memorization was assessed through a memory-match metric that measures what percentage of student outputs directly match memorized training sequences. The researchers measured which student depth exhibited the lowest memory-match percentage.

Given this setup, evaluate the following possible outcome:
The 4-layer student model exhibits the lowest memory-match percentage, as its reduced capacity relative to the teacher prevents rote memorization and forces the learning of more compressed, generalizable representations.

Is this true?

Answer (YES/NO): NO